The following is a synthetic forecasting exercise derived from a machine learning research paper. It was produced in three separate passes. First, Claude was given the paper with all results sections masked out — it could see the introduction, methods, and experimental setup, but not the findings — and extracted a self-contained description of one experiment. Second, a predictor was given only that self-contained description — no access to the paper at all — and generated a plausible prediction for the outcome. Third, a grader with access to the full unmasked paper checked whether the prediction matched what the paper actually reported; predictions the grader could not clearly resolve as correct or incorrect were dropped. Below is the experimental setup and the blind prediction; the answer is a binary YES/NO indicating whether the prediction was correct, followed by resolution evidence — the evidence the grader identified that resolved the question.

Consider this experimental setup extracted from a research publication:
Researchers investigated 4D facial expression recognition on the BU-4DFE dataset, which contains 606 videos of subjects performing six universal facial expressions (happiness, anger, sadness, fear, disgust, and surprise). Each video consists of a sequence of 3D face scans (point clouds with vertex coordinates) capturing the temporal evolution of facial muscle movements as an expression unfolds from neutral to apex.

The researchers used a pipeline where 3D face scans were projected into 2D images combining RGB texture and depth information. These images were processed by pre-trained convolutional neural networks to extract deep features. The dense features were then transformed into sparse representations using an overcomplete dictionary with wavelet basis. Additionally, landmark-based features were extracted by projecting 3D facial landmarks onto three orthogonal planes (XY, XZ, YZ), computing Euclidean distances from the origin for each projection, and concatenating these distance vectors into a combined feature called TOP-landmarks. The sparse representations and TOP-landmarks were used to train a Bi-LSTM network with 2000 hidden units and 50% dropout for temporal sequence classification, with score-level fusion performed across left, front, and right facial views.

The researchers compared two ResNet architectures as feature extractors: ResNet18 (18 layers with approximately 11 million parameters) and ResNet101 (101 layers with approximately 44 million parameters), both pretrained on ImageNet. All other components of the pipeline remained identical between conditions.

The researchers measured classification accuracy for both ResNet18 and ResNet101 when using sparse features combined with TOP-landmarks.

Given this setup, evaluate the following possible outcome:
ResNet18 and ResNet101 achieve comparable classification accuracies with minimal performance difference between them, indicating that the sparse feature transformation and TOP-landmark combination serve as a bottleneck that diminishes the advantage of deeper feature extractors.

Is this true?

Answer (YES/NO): YES